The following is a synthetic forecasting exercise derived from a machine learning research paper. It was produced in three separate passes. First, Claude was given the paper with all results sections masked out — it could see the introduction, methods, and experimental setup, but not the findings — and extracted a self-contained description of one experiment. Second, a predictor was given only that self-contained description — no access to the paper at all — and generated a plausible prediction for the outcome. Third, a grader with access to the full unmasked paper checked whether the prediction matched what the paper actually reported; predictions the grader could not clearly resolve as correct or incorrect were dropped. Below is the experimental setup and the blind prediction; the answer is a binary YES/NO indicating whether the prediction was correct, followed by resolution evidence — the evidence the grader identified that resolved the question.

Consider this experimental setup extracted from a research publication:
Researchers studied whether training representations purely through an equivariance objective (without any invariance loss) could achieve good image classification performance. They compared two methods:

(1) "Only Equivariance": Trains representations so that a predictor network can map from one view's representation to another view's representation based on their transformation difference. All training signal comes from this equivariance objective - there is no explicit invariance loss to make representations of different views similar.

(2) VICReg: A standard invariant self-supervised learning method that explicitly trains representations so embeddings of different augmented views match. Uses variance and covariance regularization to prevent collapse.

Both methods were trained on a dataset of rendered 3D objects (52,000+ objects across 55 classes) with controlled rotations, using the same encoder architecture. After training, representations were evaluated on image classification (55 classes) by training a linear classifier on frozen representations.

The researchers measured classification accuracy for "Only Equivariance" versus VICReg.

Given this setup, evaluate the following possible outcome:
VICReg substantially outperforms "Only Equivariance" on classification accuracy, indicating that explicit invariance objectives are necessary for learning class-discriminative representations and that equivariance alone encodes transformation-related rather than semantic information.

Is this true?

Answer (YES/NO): NO